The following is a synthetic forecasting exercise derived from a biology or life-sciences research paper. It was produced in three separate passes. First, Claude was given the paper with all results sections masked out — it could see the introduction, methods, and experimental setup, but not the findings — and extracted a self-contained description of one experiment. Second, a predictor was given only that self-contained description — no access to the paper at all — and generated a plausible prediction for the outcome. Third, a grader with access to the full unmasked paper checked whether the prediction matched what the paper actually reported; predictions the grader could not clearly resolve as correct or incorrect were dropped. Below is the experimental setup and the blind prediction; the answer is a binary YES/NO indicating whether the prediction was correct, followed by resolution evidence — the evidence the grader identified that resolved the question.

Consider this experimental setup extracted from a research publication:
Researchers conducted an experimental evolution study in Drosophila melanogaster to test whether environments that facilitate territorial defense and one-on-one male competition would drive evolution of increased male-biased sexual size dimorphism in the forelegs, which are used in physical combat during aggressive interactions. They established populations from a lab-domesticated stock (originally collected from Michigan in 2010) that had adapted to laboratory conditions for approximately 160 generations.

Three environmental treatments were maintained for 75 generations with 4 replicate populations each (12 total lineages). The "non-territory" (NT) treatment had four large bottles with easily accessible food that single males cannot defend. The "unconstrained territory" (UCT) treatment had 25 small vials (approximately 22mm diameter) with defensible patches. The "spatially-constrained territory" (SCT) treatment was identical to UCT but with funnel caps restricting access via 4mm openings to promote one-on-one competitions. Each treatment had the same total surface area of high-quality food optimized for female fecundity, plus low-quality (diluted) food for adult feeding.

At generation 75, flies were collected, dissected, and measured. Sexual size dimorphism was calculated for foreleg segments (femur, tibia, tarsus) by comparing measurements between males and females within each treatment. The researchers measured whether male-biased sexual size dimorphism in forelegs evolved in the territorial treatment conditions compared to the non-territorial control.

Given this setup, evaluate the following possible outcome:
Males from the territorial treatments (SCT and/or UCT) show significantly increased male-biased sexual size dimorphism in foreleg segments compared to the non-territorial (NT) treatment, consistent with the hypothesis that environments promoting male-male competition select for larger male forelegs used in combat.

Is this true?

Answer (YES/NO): NO